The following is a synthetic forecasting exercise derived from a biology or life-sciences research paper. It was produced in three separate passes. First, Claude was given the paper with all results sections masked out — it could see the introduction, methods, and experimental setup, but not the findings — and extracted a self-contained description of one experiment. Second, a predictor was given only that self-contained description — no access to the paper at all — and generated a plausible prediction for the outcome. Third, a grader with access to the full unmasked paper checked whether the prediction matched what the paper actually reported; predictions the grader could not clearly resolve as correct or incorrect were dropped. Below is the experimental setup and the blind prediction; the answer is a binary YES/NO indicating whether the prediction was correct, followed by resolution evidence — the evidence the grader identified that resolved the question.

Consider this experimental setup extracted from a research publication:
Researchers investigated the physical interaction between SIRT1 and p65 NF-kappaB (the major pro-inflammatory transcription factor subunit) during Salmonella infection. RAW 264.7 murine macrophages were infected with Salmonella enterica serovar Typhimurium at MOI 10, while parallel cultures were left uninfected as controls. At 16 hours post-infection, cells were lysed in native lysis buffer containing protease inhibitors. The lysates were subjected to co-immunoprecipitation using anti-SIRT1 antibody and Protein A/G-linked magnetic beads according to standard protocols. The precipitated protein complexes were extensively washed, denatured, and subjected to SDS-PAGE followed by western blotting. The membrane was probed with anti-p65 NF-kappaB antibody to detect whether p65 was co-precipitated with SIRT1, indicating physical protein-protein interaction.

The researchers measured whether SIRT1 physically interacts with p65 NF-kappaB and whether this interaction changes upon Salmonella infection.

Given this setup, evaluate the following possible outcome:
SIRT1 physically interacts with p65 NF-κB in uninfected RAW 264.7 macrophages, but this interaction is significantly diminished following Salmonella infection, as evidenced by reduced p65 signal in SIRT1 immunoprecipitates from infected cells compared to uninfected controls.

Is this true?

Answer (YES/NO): NO